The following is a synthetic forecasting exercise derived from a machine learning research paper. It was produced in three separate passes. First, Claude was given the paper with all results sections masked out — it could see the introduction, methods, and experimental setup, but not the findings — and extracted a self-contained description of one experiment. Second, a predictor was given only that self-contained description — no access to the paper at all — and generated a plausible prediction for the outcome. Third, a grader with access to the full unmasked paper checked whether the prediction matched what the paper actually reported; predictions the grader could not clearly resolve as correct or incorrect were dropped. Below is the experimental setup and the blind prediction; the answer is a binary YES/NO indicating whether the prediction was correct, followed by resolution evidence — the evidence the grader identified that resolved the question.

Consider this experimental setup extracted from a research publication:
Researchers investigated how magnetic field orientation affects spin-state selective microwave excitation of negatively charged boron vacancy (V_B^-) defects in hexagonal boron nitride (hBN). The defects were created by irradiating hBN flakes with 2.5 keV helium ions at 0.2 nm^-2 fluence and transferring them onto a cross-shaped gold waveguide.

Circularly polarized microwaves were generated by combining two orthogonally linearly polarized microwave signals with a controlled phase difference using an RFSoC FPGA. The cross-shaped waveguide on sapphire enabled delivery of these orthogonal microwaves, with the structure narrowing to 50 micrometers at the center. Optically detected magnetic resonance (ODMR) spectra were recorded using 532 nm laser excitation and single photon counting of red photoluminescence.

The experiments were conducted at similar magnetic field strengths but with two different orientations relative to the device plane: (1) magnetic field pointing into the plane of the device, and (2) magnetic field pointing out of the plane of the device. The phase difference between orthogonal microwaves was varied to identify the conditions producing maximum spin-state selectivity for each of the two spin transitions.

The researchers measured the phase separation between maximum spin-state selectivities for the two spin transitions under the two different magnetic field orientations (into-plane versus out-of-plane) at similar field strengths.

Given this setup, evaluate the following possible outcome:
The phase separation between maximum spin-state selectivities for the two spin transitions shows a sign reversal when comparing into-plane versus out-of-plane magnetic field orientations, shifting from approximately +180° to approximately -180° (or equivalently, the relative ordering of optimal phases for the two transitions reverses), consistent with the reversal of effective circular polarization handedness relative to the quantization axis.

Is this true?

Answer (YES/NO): NO